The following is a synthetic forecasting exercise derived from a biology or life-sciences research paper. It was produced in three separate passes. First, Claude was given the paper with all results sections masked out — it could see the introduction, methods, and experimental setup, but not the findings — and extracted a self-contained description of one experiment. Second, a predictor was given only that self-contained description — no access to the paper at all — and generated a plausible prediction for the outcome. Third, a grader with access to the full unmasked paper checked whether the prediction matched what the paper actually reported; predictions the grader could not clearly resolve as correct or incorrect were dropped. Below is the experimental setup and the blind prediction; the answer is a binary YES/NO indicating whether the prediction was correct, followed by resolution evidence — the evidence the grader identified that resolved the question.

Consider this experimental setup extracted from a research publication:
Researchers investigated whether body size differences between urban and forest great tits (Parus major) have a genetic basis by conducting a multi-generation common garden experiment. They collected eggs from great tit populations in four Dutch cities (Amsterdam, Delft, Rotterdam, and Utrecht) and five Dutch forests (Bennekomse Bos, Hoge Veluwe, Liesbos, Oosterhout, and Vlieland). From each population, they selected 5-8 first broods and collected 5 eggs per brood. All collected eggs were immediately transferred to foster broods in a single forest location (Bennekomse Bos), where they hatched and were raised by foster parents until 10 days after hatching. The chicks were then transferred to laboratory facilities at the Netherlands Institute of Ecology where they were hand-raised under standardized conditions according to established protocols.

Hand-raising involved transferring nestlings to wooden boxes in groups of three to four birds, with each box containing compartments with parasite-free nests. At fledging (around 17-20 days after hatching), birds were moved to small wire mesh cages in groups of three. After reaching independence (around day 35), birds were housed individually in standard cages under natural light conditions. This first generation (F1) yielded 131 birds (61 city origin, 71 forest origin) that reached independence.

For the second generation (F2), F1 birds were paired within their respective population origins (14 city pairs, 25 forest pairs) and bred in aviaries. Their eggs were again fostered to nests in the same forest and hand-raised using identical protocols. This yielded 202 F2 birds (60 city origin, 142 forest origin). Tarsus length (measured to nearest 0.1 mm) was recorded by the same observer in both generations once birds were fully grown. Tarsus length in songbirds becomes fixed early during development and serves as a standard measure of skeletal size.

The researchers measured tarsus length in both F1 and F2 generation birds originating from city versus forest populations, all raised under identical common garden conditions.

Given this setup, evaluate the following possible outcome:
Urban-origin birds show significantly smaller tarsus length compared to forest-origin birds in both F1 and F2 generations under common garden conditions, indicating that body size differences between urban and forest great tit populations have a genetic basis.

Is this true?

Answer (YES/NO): YES